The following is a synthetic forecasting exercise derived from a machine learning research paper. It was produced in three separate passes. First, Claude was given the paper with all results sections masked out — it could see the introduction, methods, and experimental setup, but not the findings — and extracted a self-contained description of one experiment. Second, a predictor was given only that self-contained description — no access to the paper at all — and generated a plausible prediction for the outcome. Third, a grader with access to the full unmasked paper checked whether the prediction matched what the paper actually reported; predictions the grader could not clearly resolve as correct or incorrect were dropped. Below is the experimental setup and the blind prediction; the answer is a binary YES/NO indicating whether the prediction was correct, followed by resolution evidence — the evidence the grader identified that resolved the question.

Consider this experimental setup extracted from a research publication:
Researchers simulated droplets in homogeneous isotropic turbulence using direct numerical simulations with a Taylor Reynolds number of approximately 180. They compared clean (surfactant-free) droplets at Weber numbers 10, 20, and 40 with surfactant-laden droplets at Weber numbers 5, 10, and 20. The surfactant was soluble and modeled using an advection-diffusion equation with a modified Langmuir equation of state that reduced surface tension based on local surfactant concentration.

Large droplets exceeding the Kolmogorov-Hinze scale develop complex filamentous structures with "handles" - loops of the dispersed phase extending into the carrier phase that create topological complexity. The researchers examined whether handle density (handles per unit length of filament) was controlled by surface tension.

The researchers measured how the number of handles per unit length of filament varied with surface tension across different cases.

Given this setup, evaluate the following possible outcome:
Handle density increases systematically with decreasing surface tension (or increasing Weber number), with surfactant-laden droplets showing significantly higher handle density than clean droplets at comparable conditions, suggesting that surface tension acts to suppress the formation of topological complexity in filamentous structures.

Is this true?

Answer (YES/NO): YES